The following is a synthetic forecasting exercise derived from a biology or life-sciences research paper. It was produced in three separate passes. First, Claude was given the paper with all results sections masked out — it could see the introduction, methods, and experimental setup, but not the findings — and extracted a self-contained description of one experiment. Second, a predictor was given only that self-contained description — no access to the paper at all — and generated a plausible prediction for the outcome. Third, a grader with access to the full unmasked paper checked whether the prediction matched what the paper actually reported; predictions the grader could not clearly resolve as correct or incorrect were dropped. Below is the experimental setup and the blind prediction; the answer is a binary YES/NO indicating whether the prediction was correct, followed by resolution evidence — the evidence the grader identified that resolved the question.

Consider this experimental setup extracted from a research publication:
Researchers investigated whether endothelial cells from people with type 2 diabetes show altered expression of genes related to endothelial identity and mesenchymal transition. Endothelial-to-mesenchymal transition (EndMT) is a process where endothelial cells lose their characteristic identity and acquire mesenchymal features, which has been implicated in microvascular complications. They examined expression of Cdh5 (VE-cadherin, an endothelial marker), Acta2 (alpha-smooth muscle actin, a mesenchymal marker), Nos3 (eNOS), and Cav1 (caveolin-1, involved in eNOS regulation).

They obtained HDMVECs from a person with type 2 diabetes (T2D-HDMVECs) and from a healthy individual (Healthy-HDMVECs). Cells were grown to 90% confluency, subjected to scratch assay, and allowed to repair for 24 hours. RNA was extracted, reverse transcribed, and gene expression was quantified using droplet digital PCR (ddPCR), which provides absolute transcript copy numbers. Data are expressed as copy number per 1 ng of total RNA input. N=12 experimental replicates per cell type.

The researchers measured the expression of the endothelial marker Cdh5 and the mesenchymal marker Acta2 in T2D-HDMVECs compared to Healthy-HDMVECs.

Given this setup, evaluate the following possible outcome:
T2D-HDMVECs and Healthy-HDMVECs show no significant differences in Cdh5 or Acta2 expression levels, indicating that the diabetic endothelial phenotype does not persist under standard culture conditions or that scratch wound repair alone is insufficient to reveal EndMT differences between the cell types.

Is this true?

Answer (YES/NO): NO